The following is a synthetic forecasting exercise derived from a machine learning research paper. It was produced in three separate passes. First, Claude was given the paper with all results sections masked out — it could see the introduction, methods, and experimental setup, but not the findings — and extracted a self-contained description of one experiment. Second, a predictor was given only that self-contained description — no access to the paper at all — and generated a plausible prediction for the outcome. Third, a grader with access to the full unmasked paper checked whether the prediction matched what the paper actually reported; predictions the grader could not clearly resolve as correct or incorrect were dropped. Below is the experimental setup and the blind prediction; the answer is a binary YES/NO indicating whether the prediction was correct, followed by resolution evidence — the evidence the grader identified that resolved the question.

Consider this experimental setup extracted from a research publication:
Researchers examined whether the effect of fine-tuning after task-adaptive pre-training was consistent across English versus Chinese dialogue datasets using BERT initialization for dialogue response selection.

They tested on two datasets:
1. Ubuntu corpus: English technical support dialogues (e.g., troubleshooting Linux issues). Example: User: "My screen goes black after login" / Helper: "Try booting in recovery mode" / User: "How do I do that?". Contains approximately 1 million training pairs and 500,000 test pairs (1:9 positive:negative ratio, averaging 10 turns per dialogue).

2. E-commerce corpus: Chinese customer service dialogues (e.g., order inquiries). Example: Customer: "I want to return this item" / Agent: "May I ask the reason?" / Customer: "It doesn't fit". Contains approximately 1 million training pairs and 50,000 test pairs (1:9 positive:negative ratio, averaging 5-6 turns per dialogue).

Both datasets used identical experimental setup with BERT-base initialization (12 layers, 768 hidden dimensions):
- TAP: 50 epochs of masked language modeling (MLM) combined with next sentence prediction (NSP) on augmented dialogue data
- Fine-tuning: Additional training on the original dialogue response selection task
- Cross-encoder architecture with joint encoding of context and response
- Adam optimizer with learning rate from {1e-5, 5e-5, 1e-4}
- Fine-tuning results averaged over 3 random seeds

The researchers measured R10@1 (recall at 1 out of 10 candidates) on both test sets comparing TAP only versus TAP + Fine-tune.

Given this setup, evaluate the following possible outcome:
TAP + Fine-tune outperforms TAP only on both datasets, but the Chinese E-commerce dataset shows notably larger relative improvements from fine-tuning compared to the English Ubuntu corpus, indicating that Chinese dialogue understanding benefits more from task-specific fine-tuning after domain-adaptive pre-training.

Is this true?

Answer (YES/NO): NO